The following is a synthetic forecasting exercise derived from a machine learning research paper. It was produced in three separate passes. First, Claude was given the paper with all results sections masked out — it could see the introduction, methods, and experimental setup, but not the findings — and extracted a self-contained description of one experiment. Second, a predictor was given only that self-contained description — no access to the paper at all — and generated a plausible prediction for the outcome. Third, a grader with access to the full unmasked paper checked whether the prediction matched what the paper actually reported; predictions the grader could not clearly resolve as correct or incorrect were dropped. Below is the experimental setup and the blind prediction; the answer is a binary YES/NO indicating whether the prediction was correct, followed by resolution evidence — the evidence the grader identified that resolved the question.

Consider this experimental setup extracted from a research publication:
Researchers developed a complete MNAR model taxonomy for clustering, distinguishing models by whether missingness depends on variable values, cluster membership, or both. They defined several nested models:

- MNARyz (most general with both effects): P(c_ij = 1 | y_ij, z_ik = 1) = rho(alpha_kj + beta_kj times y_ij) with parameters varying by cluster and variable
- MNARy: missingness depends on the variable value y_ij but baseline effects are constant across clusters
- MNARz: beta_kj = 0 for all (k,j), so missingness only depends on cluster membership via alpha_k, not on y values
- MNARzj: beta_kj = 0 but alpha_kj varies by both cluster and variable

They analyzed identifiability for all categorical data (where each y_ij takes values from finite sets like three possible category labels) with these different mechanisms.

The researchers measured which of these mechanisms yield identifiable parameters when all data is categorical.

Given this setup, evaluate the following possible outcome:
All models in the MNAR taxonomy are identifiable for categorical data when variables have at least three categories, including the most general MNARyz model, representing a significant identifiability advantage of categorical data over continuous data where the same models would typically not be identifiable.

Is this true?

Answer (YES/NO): NO